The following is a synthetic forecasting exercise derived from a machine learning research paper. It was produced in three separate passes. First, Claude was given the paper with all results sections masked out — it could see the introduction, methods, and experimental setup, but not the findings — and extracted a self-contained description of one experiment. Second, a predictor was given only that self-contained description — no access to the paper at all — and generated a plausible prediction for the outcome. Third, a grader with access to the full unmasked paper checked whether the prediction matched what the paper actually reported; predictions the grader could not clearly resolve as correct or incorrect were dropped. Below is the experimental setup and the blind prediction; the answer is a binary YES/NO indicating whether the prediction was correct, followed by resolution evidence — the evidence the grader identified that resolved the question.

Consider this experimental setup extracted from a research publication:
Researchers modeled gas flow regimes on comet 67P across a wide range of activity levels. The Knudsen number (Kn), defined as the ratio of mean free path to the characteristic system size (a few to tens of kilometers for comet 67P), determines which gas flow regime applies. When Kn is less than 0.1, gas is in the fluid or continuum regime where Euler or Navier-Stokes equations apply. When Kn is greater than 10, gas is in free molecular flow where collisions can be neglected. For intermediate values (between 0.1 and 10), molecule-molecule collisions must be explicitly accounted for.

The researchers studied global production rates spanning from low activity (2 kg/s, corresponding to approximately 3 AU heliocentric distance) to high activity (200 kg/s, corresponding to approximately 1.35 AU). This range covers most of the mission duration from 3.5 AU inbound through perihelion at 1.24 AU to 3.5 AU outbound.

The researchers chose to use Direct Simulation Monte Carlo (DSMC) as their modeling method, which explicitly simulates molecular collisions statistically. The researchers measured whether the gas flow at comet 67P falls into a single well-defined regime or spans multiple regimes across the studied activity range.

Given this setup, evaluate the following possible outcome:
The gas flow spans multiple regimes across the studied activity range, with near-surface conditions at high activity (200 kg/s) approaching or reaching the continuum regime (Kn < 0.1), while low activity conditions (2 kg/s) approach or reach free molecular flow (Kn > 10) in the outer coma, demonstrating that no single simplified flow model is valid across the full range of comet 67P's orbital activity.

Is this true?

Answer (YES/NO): YES